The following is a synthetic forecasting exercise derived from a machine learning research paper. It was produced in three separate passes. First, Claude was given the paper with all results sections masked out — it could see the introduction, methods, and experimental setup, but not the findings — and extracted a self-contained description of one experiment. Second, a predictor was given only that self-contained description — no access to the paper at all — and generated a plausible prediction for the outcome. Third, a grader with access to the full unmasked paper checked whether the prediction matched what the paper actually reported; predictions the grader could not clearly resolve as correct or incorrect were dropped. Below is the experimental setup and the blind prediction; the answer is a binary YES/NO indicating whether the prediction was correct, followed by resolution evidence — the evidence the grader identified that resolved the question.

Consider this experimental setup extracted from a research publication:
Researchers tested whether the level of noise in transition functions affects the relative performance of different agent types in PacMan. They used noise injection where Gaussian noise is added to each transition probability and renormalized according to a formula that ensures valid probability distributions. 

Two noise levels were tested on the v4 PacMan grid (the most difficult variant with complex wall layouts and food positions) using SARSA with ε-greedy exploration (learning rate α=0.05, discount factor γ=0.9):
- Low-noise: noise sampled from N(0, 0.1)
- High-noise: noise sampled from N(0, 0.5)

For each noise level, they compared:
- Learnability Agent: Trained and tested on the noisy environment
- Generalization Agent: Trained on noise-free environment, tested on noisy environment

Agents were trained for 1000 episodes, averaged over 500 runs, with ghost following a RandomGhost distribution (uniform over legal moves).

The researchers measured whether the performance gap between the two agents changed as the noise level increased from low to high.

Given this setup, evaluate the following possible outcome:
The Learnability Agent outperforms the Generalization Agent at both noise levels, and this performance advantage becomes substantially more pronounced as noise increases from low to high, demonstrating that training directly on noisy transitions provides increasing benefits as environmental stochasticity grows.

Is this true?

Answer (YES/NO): NO